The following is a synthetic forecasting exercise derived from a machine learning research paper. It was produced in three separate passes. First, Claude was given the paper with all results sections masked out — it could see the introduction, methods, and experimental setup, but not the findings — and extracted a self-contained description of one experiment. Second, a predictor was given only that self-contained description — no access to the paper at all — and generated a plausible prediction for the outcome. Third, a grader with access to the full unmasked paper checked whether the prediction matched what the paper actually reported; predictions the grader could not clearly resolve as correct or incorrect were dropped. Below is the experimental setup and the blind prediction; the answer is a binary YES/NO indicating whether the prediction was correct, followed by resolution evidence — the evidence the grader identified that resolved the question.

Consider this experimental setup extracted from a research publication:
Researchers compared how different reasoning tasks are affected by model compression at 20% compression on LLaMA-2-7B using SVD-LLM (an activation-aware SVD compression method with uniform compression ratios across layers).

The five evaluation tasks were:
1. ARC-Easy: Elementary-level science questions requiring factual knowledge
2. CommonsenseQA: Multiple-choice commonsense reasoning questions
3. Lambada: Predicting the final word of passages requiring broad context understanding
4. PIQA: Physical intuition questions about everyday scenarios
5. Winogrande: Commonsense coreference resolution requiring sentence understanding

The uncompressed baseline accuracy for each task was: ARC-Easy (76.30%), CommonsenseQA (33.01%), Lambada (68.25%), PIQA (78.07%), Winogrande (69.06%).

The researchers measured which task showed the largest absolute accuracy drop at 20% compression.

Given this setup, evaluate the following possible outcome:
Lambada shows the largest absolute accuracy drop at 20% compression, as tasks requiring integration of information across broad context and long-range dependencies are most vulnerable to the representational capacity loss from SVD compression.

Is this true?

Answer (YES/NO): YES